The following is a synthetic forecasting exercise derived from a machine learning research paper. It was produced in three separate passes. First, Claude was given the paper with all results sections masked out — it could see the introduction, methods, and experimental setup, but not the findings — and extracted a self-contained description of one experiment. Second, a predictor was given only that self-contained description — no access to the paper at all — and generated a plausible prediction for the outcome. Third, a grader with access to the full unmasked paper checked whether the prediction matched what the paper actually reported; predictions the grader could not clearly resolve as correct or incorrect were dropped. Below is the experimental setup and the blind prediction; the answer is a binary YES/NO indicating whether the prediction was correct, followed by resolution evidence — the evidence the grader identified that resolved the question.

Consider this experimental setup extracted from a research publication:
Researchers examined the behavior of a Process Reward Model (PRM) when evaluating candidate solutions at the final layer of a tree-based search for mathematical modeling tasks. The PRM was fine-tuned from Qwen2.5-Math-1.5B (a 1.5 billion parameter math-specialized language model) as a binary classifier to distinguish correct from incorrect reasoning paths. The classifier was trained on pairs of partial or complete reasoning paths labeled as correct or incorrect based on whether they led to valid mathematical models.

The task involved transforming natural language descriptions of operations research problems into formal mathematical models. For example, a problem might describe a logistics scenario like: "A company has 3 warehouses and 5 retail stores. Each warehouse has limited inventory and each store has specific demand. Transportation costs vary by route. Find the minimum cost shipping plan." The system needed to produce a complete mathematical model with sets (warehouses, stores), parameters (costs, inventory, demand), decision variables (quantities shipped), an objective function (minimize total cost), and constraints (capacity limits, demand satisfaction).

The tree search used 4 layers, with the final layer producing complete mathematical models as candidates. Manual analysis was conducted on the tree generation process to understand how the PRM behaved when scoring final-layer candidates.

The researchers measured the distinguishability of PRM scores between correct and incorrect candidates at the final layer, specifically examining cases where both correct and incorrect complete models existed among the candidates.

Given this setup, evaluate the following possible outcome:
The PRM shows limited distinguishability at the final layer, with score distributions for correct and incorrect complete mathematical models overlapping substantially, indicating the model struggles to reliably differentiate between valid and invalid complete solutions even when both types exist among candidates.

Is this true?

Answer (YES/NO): YES